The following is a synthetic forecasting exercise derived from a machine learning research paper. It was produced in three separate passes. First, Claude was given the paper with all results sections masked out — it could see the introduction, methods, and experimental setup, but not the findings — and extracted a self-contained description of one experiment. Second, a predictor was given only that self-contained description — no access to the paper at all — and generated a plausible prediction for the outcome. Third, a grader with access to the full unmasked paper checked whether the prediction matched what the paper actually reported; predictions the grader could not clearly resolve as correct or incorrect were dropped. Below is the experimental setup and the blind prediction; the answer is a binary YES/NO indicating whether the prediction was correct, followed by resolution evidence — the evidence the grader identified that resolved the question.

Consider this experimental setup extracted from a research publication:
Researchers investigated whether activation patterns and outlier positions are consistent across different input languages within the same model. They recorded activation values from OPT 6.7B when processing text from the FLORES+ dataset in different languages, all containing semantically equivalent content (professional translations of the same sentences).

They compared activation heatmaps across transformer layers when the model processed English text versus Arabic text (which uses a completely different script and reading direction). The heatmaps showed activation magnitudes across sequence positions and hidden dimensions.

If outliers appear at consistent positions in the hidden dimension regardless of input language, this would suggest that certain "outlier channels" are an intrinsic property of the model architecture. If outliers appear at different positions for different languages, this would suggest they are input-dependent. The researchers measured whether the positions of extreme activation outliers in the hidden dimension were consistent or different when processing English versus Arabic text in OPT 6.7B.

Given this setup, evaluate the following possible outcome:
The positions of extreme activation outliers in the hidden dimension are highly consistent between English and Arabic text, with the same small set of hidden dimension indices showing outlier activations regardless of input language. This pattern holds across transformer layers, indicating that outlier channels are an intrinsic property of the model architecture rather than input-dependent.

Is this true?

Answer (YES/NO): NO